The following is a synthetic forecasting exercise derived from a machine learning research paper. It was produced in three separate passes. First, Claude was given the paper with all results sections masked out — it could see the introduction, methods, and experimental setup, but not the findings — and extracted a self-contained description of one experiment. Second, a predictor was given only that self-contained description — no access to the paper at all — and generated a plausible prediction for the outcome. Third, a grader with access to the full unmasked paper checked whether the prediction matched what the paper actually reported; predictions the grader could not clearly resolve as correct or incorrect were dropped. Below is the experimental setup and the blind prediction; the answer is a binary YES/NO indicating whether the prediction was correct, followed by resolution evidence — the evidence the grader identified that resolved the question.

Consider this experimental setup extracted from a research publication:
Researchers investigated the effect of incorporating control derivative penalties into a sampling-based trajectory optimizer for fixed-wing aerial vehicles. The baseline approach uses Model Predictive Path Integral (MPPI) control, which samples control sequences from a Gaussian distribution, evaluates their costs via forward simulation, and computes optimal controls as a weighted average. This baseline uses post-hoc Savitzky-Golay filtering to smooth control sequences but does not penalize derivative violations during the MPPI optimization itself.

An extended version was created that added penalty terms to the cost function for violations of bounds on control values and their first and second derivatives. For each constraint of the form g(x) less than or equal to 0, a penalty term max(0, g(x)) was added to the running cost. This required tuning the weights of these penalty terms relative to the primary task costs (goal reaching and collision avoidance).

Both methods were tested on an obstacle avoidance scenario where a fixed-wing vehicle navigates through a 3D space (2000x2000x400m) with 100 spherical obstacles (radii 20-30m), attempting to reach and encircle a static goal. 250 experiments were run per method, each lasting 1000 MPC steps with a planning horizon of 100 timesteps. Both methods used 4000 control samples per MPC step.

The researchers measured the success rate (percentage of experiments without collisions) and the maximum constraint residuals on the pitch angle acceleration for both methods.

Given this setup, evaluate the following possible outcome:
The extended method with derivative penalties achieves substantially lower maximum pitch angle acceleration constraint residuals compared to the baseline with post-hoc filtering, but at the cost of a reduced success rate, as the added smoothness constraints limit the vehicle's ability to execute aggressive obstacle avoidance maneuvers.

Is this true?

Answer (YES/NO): YES